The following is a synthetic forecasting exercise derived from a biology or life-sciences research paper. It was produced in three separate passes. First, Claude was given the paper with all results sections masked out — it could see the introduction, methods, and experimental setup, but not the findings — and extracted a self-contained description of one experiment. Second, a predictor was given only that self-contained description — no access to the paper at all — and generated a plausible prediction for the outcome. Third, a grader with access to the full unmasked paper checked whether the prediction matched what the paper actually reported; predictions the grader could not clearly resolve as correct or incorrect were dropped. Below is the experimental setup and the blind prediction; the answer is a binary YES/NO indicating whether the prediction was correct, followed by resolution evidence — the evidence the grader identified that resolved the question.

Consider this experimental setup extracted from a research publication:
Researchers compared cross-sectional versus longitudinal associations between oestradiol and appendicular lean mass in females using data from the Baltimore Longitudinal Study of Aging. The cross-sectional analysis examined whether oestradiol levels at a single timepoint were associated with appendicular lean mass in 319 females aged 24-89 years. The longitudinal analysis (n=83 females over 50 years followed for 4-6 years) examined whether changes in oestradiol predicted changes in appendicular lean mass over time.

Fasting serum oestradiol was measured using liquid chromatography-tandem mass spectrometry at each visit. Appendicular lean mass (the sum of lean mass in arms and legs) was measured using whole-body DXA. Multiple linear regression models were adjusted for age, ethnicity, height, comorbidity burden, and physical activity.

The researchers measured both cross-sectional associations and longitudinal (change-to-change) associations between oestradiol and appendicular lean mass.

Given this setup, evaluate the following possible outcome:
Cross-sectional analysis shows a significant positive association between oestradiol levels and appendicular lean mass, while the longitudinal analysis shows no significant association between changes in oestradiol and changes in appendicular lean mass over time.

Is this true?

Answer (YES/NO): NO